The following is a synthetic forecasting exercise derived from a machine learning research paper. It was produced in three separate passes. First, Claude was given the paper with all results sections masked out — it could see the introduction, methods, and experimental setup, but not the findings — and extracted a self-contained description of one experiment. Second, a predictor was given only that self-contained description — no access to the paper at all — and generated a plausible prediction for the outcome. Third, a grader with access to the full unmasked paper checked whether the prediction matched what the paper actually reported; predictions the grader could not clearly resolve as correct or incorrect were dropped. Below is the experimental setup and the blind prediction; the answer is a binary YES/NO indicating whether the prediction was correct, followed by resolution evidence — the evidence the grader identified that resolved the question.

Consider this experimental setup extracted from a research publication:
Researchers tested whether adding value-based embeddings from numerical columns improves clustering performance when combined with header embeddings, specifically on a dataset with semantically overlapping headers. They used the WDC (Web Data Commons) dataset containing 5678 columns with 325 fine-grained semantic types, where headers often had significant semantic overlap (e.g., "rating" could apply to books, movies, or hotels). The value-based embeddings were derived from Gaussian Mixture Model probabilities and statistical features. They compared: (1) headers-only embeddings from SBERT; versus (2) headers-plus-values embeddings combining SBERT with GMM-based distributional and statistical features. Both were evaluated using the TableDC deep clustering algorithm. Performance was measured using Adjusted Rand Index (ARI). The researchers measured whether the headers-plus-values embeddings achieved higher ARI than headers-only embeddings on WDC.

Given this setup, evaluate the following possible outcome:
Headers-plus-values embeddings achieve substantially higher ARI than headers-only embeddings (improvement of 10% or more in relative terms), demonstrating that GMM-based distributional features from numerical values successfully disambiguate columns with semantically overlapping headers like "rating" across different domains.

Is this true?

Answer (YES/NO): NO